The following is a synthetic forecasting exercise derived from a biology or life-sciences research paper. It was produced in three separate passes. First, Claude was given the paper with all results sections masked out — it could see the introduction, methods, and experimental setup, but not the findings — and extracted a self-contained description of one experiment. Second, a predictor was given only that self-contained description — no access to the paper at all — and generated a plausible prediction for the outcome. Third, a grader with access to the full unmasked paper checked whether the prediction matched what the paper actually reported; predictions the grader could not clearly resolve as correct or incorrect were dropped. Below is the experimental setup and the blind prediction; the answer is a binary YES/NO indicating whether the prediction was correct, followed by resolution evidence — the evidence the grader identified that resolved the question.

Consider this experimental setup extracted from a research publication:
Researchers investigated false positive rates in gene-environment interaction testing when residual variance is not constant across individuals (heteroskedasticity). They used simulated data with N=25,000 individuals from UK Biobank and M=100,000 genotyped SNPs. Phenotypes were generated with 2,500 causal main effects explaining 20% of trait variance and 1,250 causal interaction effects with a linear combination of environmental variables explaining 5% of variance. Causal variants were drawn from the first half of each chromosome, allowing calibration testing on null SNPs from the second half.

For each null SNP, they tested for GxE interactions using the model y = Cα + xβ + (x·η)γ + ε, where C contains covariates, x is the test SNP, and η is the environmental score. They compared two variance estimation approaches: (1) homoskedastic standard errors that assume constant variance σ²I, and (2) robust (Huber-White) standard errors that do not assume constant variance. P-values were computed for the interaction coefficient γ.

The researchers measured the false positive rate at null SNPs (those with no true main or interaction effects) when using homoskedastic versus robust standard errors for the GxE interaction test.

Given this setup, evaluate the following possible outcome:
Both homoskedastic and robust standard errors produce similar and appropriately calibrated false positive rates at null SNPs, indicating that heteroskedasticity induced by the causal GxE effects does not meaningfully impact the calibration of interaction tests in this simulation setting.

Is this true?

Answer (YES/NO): NO